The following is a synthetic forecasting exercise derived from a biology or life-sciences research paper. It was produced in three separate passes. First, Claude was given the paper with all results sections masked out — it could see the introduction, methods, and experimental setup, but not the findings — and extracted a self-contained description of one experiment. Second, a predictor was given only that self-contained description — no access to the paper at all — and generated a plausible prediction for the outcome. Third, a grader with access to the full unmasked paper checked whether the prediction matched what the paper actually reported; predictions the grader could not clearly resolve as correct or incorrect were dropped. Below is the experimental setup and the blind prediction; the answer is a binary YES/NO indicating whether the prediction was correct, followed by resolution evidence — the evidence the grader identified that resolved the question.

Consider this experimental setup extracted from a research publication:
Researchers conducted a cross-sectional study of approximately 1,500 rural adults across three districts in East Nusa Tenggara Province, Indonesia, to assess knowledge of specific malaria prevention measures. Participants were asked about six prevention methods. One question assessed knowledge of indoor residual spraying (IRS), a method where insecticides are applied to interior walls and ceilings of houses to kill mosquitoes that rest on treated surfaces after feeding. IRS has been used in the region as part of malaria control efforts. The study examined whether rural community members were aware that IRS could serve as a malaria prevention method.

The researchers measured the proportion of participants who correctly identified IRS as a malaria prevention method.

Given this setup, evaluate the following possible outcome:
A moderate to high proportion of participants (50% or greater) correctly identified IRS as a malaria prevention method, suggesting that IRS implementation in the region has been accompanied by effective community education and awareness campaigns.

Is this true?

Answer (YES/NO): NO